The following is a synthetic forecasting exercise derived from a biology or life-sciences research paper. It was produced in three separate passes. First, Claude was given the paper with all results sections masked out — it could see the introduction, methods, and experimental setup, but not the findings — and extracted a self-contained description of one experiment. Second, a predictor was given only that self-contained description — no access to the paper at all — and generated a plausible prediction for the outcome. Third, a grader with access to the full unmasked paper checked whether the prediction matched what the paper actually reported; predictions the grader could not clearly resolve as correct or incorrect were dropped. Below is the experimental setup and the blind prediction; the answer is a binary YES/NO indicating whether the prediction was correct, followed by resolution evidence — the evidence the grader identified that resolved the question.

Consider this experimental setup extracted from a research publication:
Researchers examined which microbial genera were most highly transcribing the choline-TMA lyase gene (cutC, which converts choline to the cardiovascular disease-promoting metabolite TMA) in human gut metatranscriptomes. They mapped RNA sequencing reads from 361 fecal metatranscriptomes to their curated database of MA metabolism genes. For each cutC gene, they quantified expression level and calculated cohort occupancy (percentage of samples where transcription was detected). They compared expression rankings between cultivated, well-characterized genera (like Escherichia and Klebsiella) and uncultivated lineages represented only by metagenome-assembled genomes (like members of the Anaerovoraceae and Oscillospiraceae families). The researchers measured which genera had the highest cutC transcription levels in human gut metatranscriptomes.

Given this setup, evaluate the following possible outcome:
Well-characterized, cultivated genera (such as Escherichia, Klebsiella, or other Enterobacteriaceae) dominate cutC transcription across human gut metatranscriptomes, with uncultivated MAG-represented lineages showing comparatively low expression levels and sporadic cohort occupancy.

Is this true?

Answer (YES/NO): NO